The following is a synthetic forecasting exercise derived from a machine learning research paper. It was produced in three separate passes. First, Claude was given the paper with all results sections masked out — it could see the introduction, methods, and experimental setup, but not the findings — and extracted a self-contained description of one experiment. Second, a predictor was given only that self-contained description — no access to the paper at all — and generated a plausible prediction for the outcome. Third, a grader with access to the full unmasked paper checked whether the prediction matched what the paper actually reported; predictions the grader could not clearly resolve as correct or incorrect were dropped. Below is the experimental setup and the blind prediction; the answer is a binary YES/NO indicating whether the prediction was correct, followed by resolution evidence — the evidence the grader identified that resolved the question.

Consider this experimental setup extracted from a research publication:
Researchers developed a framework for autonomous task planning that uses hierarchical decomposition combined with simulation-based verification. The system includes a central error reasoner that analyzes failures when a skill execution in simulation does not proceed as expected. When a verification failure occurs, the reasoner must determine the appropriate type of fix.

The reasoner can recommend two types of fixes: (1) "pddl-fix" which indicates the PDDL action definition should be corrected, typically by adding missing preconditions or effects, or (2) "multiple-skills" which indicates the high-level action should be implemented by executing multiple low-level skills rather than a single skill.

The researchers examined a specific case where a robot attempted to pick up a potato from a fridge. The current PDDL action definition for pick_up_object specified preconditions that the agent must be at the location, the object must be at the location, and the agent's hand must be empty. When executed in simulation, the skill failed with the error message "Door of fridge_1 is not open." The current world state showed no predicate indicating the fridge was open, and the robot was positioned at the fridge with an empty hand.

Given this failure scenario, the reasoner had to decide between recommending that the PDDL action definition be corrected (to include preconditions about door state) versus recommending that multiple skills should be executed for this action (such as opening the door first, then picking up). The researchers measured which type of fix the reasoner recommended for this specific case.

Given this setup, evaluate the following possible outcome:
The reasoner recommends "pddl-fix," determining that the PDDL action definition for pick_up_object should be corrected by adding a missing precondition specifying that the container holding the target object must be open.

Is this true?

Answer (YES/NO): YES